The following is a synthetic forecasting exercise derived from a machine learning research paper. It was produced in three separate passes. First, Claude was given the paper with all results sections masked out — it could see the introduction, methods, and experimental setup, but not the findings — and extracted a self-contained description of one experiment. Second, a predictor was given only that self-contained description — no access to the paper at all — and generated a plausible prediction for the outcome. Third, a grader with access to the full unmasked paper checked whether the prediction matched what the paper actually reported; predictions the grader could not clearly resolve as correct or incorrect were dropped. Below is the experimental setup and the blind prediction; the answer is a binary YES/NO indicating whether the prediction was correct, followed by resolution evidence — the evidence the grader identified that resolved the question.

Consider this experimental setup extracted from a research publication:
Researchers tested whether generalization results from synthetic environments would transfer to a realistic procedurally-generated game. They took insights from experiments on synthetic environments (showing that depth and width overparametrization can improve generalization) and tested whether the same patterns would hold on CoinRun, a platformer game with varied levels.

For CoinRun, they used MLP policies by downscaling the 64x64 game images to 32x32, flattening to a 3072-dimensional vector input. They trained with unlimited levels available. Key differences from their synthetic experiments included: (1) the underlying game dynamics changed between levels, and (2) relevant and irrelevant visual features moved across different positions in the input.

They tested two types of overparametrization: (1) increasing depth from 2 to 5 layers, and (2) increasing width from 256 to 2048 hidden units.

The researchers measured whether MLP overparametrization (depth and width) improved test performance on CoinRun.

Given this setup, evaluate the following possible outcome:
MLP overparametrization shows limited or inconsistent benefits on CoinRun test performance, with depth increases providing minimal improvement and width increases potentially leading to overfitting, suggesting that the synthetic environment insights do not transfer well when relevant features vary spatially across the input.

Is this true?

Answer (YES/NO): NO